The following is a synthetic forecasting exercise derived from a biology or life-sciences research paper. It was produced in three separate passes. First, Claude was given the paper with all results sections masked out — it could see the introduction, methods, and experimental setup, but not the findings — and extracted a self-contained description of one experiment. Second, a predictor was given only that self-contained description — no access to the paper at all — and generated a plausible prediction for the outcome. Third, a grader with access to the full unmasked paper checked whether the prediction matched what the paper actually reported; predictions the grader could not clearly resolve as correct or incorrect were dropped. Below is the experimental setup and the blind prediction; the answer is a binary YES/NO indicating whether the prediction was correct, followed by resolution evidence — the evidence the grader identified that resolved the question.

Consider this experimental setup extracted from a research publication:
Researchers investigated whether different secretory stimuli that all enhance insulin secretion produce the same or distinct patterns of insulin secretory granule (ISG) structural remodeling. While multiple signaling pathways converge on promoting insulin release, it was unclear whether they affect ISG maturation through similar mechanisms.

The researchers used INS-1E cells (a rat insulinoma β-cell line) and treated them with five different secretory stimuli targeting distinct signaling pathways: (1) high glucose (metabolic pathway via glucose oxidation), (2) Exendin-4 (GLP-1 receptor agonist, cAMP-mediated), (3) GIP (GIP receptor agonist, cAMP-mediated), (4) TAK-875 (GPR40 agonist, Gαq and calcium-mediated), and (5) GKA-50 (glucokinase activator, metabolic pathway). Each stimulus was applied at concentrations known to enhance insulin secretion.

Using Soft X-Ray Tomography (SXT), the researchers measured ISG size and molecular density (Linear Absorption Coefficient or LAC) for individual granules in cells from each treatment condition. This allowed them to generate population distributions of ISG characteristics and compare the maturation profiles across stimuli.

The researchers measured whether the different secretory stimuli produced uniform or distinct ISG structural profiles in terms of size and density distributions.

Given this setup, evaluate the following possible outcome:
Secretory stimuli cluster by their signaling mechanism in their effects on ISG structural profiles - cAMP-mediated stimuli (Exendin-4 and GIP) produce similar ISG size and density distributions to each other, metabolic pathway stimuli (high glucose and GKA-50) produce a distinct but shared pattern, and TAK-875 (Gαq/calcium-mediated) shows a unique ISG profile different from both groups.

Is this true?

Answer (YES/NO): NO